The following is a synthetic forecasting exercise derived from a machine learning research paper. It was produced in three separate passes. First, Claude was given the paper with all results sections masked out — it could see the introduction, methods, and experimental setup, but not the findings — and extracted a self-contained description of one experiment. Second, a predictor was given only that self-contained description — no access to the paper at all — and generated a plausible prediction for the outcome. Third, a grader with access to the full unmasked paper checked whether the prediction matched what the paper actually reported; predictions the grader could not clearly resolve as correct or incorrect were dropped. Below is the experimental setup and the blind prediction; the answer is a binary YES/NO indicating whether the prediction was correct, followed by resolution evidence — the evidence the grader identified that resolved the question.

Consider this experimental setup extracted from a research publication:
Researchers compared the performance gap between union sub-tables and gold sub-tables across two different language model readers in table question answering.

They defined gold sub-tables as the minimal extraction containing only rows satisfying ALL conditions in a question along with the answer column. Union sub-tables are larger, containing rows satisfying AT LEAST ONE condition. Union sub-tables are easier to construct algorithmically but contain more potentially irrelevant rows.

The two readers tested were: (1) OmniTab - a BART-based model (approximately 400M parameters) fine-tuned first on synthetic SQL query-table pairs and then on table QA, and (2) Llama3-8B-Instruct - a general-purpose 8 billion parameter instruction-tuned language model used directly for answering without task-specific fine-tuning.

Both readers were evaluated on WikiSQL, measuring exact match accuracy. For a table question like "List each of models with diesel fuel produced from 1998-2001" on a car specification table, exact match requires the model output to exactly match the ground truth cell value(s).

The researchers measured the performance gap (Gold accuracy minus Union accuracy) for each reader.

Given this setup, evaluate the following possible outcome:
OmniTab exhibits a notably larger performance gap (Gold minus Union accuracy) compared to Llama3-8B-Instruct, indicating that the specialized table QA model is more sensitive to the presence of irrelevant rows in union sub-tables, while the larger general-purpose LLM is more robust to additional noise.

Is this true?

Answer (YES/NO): YES